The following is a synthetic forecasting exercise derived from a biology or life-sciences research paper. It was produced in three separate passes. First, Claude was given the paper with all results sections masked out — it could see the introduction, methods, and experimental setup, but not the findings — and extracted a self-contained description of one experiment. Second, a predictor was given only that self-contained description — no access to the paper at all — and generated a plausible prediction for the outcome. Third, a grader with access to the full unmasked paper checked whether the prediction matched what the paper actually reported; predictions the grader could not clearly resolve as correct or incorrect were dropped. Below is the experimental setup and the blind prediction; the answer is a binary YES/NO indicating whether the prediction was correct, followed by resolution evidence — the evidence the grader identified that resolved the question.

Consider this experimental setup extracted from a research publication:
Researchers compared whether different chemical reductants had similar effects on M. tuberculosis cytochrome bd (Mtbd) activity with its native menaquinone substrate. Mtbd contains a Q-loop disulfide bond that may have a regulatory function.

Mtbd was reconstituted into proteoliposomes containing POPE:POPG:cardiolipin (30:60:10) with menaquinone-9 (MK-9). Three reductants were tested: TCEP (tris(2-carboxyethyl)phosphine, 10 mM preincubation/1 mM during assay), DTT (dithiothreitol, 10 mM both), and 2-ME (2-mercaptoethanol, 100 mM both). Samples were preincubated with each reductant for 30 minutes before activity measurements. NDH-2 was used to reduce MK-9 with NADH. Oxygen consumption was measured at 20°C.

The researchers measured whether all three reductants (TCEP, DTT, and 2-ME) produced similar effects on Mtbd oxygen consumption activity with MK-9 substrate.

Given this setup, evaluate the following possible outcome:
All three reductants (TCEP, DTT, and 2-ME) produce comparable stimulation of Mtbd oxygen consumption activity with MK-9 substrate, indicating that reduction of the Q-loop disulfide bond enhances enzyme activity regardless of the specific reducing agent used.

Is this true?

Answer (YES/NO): NO